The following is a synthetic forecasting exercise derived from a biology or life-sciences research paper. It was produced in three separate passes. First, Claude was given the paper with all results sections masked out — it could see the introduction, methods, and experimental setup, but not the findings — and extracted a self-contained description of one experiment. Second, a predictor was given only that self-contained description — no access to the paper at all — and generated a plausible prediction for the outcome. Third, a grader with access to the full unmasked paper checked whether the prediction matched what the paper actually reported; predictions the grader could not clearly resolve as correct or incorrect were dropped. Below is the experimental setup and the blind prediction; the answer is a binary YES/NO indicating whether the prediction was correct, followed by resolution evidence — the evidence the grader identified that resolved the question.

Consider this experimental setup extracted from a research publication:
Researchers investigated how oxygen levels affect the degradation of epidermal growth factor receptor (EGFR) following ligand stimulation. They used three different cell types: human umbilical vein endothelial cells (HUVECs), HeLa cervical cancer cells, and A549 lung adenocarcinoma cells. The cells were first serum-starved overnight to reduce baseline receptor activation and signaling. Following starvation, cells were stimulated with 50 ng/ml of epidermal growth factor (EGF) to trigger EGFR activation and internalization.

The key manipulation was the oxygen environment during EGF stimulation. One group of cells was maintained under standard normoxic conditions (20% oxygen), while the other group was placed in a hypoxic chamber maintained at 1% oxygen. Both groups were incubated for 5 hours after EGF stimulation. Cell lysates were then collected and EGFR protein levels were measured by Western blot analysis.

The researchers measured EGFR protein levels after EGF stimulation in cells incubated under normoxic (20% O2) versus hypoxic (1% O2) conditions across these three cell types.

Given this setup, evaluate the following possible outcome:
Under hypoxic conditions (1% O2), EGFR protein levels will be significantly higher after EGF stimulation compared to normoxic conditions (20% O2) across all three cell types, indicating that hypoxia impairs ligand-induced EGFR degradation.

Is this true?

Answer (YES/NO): YES